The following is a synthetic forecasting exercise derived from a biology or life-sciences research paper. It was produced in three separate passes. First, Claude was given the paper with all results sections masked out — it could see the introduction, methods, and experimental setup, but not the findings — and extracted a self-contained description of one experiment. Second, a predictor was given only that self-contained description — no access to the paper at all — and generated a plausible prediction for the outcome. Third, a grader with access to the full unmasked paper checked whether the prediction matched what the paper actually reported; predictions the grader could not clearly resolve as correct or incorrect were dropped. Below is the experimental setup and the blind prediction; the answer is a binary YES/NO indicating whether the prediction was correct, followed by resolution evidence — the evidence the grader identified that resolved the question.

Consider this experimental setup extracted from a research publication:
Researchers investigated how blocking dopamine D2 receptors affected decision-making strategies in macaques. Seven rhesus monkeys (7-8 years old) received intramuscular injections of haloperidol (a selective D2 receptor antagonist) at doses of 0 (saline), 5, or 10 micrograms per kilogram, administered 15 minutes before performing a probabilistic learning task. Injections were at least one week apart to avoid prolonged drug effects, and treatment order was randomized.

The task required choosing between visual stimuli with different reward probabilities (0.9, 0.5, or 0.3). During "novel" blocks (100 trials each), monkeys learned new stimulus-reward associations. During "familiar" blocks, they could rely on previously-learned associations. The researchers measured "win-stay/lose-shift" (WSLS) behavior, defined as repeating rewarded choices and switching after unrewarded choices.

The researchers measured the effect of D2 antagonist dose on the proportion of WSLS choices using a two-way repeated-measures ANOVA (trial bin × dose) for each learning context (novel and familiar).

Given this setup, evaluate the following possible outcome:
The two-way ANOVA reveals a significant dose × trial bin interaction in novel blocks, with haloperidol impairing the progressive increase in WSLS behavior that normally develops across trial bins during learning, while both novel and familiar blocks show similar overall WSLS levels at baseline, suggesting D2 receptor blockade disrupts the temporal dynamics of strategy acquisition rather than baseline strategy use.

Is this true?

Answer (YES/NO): NO